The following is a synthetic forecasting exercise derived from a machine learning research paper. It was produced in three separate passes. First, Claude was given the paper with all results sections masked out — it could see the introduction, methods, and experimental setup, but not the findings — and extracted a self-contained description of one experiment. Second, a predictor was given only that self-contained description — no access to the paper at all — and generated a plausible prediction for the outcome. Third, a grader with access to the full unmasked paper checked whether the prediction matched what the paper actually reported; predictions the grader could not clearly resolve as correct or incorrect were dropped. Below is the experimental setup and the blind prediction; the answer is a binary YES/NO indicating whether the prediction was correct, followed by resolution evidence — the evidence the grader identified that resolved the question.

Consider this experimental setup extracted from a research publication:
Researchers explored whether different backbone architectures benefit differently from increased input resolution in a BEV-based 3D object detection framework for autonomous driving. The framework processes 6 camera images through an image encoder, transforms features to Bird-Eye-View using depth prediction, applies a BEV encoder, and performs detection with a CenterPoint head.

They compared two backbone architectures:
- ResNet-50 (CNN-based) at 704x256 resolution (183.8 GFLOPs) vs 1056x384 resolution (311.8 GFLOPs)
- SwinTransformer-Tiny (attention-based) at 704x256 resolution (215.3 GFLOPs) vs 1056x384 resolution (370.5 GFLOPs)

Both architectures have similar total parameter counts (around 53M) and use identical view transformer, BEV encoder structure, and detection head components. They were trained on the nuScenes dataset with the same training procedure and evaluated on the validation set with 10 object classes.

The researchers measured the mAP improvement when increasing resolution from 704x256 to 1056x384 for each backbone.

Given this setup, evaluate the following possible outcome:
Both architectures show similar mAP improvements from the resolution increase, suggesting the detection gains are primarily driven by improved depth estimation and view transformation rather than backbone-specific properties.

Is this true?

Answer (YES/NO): NO